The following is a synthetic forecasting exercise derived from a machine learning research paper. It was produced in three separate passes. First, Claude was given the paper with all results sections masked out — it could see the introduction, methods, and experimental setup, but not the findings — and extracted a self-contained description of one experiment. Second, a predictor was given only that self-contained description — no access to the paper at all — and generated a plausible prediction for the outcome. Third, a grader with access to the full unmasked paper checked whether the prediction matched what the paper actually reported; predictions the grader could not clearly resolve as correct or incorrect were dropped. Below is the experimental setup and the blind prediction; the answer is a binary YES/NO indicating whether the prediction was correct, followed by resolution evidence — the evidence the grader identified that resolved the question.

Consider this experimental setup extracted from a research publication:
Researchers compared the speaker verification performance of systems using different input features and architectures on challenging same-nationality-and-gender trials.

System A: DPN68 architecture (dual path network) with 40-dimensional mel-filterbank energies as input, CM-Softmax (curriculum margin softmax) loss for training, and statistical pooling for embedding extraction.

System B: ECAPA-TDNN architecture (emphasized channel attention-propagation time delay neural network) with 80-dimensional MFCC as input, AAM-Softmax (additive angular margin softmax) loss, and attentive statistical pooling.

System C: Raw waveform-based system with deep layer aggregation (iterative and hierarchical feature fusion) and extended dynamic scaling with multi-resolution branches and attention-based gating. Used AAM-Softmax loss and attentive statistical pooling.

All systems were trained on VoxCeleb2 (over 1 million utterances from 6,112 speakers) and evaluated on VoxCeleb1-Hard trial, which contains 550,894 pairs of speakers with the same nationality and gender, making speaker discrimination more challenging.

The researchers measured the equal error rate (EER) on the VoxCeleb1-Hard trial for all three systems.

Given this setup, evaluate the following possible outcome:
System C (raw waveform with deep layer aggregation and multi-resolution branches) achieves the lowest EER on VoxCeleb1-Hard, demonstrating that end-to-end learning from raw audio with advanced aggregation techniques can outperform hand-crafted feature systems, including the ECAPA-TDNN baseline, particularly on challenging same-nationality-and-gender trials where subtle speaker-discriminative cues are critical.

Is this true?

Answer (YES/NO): NO